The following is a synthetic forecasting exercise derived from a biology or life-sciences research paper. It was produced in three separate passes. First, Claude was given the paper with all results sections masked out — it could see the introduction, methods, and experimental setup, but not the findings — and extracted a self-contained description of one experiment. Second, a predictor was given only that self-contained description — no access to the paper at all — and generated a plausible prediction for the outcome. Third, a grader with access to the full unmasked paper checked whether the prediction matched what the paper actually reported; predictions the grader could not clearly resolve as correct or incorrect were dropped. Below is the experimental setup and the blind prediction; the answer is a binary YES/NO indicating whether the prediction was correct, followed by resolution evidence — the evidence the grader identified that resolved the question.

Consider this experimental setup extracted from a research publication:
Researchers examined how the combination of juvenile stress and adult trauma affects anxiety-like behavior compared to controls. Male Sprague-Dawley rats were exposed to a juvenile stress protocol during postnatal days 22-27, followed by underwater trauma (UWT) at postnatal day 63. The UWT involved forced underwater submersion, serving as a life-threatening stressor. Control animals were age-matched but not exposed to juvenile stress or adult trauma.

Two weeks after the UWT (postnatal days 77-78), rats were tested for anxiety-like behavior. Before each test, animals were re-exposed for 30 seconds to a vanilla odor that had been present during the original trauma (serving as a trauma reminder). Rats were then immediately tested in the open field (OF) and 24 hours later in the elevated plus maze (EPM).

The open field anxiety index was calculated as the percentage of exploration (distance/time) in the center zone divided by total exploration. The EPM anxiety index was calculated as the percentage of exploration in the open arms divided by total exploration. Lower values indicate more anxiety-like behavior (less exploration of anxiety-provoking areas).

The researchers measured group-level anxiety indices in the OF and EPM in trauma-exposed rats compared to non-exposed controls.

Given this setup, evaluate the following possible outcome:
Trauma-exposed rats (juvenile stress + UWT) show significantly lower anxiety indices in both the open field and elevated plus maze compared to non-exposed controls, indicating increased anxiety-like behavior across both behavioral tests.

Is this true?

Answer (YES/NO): YES